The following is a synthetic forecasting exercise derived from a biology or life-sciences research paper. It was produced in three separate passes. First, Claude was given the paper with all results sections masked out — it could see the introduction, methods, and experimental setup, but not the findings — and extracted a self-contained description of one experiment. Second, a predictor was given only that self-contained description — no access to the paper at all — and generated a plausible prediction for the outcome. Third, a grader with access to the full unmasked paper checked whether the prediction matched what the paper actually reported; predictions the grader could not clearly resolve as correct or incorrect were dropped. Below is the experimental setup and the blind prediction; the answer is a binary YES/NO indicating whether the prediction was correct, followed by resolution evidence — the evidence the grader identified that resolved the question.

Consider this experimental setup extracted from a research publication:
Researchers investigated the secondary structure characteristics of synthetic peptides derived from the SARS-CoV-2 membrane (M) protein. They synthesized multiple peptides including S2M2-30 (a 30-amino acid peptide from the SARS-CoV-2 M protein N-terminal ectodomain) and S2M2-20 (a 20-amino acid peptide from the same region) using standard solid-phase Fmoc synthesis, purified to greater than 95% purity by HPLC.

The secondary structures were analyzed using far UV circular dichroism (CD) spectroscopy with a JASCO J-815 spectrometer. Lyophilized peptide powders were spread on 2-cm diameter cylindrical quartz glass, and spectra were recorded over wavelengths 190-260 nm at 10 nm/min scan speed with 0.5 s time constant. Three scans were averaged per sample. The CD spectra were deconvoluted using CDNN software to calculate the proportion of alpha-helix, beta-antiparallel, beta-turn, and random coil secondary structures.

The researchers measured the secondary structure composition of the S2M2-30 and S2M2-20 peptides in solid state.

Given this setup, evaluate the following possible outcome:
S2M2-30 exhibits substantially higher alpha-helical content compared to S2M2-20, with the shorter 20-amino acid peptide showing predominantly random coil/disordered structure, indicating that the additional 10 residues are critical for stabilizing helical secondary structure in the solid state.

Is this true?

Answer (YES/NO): NO